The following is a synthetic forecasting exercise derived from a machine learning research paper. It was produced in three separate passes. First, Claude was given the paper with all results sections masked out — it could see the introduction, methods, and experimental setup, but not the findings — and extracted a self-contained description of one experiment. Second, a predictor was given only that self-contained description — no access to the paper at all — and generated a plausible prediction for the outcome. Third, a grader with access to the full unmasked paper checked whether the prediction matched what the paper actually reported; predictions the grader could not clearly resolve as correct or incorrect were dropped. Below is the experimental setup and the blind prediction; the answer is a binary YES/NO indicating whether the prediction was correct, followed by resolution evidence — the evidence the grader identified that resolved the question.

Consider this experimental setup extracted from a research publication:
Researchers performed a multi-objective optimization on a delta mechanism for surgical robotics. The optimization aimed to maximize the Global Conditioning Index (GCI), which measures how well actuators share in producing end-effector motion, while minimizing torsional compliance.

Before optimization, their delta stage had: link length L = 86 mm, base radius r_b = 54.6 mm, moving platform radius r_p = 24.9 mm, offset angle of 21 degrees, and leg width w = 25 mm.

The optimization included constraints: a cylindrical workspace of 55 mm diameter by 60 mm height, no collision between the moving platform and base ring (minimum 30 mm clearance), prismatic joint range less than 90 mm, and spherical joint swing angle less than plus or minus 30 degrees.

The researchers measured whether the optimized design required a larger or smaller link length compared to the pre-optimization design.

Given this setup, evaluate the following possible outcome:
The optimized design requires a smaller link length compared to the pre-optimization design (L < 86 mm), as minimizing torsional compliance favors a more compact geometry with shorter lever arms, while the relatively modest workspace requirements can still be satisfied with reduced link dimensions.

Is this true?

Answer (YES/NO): YES